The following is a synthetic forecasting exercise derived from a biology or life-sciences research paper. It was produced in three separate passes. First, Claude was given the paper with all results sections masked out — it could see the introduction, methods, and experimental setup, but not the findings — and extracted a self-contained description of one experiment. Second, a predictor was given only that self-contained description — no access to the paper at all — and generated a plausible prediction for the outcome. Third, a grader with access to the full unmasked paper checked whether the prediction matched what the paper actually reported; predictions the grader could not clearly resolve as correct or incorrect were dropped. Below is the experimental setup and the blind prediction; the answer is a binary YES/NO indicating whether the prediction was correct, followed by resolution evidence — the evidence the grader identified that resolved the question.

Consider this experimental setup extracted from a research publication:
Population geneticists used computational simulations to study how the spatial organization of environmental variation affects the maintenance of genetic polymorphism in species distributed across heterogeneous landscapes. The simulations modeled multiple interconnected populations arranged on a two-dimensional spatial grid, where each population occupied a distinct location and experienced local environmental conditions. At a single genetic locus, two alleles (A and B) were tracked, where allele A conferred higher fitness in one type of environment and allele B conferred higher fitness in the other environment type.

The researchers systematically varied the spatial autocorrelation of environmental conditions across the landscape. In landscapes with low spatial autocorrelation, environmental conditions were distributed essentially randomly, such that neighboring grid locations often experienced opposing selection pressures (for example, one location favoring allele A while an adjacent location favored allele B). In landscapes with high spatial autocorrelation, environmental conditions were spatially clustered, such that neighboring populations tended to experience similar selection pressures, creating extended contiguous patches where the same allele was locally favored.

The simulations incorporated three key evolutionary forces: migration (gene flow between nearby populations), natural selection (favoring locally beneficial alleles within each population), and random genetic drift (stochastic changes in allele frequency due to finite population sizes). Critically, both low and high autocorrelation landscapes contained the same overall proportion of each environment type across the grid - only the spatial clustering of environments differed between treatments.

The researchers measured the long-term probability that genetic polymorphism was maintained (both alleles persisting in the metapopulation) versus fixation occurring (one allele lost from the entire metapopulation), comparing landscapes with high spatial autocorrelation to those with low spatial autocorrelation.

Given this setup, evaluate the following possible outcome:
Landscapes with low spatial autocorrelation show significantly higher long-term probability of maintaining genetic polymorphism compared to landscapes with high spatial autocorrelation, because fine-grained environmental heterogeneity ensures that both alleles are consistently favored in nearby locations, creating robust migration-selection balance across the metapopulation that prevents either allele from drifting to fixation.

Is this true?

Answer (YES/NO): NO